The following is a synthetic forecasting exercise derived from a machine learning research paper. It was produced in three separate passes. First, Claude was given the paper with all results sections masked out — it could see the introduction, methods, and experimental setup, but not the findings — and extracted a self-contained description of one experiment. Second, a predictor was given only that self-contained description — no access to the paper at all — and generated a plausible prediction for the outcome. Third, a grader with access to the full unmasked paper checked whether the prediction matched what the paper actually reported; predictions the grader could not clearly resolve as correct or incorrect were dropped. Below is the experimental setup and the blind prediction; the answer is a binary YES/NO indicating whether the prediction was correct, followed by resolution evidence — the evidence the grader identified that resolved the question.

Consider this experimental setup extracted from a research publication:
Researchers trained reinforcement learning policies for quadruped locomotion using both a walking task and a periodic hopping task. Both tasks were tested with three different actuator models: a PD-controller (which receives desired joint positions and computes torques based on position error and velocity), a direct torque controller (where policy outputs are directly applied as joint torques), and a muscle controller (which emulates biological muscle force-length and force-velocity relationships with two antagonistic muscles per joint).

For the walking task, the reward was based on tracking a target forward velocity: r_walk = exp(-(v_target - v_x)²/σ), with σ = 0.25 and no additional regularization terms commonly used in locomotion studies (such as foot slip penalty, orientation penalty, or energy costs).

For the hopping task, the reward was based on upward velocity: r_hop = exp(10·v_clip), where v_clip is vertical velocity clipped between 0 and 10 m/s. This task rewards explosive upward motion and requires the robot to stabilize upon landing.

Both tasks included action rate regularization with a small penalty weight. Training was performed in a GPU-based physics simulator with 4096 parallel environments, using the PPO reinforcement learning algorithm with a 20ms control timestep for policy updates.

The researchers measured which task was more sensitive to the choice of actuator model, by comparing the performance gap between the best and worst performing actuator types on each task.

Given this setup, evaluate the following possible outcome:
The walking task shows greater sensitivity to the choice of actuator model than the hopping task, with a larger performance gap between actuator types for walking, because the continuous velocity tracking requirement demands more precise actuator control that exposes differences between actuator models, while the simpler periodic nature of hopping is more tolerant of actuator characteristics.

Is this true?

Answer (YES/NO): NO